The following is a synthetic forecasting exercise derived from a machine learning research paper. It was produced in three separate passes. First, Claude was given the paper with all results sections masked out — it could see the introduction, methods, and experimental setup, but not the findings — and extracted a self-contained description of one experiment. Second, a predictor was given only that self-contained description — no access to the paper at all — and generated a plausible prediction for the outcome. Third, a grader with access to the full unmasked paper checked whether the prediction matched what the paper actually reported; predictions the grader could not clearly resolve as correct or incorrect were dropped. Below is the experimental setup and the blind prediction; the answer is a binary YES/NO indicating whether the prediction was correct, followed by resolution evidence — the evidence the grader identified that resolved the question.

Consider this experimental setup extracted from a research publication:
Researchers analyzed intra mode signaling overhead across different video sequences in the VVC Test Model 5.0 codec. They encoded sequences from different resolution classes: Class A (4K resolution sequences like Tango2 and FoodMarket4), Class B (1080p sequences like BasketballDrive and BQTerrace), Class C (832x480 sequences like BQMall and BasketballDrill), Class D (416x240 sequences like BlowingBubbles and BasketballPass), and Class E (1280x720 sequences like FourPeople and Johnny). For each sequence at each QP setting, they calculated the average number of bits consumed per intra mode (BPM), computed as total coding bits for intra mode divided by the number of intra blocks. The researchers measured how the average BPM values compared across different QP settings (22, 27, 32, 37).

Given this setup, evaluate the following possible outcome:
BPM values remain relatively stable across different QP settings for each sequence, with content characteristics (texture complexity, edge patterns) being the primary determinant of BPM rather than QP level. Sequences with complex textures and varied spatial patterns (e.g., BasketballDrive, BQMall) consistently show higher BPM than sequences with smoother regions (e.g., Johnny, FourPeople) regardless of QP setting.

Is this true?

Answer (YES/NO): NO